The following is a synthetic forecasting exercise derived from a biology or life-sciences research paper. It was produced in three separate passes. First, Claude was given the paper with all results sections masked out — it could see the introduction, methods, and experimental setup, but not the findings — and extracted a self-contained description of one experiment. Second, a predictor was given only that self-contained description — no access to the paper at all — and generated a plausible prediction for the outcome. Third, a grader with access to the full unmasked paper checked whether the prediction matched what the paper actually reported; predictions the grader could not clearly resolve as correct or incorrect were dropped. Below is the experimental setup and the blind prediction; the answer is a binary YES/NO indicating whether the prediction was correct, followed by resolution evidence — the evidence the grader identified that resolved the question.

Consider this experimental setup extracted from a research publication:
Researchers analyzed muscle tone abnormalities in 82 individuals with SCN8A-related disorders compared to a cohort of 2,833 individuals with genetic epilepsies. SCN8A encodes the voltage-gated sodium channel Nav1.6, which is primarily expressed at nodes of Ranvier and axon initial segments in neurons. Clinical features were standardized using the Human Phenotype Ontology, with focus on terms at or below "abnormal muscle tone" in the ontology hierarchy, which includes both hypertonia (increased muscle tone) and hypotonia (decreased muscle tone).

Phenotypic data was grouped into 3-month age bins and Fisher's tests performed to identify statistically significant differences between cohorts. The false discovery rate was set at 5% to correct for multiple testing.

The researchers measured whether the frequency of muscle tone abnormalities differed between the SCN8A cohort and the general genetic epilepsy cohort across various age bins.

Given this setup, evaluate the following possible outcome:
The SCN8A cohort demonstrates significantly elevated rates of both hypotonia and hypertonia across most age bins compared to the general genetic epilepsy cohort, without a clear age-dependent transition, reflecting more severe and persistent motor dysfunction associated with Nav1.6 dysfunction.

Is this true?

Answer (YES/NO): NO